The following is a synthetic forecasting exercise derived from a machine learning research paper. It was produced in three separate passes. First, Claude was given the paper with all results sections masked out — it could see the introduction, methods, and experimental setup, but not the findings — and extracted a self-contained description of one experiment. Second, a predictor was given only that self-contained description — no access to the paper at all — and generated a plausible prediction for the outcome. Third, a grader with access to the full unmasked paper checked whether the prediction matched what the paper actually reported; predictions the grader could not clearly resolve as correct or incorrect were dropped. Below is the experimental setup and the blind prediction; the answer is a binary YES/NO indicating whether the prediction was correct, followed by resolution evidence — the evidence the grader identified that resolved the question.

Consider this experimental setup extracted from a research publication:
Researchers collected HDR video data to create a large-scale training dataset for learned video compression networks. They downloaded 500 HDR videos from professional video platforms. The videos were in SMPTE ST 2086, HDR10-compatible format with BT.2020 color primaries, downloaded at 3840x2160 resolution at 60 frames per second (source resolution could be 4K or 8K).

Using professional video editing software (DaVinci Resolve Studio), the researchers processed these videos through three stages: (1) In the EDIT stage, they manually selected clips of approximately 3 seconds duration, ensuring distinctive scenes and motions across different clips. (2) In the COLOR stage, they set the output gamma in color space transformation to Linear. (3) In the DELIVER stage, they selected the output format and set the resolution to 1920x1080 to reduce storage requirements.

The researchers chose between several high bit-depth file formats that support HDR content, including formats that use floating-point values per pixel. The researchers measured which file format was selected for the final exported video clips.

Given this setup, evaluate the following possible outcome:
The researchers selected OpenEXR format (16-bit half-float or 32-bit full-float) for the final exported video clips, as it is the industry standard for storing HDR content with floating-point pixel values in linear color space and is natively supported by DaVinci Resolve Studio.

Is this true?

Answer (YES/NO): YES